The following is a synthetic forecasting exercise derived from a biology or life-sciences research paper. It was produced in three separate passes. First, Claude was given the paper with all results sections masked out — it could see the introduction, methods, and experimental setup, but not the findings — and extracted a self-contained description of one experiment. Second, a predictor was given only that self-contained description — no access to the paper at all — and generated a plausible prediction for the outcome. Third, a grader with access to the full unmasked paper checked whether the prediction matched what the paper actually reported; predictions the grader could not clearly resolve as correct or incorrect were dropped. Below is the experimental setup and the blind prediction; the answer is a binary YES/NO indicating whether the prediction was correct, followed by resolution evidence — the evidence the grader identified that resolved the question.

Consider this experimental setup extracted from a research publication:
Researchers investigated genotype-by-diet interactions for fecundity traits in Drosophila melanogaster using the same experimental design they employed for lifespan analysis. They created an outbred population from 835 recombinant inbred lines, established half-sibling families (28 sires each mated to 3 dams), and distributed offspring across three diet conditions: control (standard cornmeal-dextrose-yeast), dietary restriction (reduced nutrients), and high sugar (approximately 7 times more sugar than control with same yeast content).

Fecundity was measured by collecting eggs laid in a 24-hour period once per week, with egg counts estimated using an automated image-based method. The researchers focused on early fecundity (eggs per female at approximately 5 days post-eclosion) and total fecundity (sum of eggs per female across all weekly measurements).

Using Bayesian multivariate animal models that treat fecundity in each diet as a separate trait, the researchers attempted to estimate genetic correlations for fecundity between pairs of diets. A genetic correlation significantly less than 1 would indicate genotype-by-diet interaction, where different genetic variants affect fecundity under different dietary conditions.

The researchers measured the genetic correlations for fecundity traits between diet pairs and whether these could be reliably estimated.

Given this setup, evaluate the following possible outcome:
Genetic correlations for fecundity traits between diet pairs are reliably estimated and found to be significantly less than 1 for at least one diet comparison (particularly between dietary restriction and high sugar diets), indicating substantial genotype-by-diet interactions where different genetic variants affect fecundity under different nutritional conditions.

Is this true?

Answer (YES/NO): NO